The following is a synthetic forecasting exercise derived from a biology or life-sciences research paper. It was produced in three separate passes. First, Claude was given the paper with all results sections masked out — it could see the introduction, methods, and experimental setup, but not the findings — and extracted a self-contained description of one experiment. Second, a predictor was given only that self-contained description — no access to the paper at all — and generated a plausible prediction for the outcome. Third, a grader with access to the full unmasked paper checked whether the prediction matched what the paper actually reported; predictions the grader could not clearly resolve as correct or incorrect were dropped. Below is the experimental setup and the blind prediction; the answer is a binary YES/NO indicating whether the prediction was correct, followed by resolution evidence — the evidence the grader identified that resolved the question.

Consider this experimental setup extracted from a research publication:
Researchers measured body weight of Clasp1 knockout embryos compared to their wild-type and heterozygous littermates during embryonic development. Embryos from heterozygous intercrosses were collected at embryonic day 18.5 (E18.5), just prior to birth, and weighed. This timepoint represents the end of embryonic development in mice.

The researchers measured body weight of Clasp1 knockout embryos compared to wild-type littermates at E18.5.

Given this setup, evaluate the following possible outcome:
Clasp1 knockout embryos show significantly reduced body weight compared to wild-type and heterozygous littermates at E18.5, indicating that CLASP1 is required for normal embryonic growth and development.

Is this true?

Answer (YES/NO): YES